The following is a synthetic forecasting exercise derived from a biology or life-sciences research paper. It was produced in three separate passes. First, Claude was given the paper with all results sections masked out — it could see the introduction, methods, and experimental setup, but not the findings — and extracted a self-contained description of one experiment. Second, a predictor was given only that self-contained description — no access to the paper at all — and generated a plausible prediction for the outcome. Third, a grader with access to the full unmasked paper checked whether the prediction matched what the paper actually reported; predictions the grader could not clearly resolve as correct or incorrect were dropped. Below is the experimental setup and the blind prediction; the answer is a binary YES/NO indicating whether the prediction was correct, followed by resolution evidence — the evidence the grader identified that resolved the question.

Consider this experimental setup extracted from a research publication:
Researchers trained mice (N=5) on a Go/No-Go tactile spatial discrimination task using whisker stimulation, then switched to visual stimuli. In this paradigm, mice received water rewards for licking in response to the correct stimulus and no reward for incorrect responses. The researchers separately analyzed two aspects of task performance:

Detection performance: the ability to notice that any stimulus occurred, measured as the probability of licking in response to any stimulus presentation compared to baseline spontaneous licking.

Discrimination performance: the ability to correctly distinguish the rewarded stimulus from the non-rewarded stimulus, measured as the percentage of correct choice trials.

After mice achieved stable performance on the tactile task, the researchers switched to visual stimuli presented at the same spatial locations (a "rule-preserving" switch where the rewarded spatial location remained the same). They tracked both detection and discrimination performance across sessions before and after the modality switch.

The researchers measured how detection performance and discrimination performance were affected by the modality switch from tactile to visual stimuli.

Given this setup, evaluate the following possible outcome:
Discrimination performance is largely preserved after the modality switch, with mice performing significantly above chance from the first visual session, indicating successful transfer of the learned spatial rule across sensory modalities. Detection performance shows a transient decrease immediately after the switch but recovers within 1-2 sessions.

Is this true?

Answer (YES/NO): NO